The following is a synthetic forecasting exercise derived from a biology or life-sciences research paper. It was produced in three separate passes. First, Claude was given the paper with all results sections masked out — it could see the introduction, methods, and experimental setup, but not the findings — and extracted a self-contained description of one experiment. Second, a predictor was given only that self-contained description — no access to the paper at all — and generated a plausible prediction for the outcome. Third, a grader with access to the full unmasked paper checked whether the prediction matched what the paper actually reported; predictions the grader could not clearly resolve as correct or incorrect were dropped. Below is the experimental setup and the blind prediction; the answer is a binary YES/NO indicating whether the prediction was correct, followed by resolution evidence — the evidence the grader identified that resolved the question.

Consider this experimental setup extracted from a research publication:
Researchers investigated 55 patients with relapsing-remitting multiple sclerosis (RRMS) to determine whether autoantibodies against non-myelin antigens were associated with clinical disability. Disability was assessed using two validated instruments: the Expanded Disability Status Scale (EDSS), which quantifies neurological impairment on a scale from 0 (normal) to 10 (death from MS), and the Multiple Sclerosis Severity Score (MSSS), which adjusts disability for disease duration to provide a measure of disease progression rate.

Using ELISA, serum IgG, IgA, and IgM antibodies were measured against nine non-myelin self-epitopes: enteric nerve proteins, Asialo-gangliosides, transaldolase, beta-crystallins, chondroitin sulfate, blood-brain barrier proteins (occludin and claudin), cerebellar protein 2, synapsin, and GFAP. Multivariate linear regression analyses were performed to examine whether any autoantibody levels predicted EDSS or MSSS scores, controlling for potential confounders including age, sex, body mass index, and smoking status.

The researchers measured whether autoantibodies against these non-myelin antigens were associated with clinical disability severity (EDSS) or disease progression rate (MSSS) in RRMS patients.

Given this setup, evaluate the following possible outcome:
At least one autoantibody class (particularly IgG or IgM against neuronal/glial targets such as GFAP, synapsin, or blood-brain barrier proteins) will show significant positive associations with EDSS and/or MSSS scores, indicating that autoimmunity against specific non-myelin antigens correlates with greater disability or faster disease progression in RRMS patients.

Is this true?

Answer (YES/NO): YES